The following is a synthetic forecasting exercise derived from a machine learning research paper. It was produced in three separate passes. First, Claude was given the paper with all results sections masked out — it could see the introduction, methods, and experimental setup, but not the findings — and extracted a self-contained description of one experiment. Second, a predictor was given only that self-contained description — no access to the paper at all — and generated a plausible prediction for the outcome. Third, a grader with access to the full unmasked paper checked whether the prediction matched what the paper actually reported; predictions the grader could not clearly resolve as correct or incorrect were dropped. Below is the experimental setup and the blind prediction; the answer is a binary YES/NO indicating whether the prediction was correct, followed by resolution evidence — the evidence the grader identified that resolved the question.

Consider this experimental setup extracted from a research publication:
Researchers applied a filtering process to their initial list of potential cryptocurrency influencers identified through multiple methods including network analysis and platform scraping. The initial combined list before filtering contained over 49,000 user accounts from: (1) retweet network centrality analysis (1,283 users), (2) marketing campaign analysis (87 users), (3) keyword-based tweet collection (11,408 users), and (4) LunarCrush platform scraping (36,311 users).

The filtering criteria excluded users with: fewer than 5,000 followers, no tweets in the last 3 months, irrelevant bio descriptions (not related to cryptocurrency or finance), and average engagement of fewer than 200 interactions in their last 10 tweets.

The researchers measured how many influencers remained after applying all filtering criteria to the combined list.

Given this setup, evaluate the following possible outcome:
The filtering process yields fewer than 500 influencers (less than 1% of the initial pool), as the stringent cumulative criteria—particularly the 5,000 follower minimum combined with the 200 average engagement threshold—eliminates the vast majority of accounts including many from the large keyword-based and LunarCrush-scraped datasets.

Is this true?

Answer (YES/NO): NO